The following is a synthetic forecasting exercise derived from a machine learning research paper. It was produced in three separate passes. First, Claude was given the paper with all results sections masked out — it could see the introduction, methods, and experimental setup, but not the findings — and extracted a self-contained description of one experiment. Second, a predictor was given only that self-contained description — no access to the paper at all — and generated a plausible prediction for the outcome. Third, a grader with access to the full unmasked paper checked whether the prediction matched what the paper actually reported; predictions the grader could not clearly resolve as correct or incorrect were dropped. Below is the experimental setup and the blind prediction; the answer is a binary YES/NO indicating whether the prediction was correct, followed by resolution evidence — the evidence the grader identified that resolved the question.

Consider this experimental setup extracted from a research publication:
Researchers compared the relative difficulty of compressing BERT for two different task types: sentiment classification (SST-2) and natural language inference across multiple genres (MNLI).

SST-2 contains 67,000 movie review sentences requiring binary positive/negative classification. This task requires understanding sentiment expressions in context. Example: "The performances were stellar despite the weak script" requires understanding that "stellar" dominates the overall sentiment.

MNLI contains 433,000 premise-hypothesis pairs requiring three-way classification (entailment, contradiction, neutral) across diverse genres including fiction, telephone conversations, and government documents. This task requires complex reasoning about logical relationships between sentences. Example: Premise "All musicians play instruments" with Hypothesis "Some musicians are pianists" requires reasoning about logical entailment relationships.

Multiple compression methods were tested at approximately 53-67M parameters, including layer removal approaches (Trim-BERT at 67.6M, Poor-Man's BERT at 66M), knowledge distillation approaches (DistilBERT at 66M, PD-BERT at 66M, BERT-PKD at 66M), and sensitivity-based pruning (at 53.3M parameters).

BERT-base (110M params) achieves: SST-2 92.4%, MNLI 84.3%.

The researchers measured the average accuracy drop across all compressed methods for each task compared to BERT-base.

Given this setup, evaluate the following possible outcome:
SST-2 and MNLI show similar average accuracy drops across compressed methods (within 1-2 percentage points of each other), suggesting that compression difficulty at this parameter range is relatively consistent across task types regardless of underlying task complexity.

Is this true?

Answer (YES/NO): NO